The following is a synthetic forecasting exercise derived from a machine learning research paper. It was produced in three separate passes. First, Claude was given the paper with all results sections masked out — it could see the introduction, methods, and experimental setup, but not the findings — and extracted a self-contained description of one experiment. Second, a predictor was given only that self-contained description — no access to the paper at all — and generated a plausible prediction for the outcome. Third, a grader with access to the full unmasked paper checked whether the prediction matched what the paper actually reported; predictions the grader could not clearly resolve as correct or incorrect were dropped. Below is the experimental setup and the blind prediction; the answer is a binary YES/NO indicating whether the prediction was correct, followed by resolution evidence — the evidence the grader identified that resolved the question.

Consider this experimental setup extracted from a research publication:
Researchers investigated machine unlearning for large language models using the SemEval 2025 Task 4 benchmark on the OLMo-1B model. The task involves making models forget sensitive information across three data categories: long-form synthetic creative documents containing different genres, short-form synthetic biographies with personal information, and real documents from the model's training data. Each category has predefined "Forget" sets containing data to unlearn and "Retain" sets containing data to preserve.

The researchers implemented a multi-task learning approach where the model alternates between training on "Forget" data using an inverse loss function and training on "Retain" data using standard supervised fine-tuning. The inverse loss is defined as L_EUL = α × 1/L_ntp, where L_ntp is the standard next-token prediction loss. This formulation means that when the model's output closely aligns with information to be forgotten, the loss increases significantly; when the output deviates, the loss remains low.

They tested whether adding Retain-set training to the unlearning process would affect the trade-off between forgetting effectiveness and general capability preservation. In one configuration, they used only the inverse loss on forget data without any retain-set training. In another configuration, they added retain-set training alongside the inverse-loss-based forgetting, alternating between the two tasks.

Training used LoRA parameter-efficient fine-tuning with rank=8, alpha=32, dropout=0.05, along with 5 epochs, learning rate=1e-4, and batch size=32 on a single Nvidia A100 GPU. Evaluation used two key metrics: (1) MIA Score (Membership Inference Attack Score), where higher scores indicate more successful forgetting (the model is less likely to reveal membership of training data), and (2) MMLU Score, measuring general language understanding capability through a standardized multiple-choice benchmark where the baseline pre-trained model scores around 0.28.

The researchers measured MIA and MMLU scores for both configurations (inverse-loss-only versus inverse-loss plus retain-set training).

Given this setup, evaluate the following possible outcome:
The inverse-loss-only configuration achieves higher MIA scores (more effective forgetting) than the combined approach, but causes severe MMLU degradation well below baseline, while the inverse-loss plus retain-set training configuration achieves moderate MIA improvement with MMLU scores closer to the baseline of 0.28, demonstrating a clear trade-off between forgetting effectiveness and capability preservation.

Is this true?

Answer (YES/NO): NO